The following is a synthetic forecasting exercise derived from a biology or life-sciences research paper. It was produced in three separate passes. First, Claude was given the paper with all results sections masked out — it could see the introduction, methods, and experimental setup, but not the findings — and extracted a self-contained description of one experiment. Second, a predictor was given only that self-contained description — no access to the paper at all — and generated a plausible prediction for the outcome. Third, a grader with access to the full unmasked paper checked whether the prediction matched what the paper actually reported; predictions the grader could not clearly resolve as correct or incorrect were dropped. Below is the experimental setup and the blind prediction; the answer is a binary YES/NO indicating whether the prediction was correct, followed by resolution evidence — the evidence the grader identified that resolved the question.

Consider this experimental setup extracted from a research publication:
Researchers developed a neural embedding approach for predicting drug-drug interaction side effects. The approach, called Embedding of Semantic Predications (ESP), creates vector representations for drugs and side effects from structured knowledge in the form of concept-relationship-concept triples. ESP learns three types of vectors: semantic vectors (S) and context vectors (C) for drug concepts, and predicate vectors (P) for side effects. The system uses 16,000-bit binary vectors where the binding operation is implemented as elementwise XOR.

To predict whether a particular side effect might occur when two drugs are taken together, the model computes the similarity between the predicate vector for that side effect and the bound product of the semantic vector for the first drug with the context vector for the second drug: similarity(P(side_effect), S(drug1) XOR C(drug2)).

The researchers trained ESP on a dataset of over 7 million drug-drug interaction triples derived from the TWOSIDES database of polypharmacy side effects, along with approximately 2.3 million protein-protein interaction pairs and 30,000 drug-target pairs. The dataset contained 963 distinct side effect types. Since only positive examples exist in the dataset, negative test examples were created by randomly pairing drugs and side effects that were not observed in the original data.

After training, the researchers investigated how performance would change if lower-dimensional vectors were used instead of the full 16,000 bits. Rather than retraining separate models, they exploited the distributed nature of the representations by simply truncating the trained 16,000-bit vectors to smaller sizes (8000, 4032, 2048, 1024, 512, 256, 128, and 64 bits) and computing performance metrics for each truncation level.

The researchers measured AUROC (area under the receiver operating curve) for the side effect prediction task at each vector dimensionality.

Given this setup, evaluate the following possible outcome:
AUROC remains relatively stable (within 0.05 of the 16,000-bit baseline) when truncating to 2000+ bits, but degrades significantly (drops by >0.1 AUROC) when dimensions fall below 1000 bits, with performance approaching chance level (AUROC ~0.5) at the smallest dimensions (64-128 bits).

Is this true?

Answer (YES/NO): NO